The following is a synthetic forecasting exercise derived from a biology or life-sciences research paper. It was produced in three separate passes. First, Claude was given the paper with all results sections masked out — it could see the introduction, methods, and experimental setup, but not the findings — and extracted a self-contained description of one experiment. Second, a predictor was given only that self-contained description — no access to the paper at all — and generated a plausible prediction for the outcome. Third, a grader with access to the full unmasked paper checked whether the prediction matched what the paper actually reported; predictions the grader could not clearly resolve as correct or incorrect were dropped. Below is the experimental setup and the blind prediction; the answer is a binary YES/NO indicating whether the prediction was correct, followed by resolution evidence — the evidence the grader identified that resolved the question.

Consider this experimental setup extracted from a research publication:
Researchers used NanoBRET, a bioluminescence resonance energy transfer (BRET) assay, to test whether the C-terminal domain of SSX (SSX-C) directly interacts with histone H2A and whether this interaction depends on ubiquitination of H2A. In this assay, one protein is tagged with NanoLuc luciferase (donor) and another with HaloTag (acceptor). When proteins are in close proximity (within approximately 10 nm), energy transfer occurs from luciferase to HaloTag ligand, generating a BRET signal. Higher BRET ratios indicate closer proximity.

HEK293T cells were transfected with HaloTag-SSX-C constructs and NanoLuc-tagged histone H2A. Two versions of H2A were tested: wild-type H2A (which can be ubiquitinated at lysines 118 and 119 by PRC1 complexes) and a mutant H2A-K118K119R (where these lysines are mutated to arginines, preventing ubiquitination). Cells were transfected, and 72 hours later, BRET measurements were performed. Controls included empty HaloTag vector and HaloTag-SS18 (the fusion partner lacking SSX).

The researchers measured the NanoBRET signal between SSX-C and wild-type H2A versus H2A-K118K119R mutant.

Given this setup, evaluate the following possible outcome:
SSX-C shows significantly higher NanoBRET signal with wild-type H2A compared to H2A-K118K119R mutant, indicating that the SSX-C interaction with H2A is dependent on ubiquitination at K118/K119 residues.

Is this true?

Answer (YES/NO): YES